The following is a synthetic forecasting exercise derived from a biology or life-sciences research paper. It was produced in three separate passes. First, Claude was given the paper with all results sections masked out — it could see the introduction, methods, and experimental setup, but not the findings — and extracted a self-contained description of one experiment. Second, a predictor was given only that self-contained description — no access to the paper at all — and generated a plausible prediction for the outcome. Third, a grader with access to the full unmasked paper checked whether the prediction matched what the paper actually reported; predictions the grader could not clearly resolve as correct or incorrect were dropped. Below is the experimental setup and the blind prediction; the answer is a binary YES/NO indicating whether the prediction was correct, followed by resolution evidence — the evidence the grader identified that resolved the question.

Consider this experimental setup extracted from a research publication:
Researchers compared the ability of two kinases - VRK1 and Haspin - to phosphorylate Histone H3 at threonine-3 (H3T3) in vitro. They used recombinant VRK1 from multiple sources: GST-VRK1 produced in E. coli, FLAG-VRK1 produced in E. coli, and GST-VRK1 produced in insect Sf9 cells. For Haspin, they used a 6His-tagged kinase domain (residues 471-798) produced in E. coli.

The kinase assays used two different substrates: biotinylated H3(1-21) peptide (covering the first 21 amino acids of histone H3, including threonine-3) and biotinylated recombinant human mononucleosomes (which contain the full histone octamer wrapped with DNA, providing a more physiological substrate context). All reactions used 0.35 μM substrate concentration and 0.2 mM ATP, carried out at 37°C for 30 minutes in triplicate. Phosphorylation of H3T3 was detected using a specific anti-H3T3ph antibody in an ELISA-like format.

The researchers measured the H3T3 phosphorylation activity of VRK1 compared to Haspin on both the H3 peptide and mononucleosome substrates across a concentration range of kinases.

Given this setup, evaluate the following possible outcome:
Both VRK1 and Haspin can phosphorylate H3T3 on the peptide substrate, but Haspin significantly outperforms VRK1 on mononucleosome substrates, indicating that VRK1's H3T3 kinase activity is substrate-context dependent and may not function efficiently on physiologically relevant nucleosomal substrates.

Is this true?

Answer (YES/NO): YES